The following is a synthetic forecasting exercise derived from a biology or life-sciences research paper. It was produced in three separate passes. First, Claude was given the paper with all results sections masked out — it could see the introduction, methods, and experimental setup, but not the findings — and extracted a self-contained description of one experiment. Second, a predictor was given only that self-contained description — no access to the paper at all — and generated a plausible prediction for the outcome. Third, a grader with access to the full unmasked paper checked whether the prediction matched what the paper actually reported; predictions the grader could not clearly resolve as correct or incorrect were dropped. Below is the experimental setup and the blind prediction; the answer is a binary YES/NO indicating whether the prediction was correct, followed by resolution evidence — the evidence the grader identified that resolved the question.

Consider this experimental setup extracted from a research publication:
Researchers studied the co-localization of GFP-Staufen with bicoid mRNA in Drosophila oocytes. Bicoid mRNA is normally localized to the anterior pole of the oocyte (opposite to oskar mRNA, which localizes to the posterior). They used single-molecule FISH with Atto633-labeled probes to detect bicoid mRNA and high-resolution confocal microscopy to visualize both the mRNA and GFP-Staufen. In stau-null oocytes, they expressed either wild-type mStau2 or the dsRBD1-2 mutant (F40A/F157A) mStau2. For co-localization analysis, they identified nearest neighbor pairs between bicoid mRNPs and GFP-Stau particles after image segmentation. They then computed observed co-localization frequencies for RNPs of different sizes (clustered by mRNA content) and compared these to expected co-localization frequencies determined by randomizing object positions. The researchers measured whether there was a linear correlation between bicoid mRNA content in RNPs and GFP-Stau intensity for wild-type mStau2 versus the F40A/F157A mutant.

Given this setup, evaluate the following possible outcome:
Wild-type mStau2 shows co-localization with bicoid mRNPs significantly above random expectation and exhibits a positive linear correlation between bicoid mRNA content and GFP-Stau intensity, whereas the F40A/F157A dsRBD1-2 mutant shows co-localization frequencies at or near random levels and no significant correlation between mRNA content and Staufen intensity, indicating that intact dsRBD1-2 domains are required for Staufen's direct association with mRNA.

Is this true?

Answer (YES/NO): NO